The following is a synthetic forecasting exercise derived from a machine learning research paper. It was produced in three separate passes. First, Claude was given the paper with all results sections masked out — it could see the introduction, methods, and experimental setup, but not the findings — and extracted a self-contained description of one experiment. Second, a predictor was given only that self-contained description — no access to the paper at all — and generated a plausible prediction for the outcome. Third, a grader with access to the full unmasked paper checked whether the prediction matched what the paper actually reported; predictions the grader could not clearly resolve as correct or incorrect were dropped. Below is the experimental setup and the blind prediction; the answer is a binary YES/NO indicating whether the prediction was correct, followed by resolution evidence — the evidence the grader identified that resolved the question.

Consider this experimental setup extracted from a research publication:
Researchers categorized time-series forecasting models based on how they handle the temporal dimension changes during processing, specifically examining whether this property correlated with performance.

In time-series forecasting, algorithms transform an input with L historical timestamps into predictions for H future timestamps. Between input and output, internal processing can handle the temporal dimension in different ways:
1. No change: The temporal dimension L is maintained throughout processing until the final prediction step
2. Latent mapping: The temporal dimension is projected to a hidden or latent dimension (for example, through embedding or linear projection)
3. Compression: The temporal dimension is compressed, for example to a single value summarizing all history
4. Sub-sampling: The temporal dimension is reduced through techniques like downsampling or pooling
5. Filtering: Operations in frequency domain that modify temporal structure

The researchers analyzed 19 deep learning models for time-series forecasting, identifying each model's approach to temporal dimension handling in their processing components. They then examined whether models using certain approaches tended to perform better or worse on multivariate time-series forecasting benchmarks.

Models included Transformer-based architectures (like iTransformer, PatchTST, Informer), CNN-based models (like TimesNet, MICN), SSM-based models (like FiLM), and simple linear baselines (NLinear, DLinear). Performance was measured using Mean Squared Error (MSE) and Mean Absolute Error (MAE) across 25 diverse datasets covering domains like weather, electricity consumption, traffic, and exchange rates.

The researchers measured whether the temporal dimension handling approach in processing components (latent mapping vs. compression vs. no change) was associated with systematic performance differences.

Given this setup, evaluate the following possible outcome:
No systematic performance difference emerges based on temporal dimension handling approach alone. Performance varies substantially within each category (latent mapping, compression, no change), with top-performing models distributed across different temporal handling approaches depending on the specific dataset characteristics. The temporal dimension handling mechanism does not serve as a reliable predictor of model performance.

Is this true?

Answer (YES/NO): NO